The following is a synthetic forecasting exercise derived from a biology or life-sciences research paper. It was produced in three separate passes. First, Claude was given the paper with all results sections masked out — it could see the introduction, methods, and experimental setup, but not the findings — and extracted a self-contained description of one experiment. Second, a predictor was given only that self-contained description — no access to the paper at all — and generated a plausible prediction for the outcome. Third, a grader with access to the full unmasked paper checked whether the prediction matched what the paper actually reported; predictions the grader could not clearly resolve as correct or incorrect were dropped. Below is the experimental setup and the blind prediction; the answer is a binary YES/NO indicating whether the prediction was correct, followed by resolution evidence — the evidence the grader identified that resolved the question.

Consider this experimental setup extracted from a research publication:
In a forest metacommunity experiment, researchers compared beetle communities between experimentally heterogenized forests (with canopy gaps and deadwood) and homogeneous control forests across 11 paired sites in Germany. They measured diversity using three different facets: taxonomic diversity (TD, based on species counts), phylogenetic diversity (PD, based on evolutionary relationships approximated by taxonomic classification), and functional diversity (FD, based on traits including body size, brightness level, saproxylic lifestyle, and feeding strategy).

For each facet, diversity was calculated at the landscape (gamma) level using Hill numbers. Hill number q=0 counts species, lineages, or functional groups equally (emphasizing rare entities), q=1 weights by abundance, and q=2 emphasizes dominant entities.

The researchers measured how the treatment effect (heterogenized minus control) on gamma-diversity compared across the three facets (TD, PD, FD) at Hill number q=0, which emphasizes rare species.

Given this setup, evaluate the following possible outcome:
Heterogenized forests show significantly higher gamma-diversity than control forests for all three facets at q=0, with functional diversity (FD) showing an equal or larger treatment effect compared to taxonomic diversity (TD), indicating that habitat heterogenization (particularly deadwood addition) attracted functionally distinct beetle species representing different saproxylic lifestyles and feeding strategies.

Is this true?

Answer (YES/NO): NO